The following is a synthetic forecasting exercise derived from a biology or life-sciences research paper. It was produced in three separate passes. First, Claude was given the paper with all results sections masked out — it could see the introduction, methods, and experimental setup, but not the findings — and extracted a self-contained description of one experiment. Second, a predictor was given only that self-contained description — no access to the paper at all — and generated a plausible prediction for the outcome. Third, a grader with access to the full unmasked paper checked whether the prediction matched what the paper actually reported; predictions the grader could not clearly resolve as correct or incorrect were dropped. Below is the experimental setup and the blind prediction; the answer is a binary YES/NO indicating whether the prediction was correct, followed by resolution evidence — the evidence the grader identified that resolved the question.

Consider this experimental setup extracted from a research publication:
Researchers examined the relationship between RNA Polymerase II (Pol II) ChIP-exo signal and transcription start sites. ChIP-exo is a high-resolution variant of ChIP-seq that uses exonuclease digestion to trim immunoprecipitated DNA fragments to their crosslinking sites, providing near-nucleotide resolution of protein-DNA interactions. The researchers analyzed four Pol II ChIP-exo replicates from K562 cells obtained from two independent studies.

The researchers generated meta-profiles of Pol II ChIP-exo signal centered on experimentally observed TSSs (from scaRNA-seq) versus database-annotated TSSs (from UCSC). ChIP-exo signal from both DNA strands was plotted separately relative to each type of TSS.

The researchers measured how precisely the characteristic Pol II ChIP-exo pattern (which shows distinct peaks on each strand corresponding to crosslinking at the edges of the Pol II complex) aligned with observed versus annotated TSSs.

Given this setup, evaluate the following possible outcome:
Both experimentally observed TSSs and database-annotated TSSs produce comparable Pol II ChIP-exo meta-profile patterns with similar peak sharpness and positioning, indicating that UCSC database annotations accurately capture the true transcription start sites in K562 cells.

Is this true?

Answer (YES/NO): NO